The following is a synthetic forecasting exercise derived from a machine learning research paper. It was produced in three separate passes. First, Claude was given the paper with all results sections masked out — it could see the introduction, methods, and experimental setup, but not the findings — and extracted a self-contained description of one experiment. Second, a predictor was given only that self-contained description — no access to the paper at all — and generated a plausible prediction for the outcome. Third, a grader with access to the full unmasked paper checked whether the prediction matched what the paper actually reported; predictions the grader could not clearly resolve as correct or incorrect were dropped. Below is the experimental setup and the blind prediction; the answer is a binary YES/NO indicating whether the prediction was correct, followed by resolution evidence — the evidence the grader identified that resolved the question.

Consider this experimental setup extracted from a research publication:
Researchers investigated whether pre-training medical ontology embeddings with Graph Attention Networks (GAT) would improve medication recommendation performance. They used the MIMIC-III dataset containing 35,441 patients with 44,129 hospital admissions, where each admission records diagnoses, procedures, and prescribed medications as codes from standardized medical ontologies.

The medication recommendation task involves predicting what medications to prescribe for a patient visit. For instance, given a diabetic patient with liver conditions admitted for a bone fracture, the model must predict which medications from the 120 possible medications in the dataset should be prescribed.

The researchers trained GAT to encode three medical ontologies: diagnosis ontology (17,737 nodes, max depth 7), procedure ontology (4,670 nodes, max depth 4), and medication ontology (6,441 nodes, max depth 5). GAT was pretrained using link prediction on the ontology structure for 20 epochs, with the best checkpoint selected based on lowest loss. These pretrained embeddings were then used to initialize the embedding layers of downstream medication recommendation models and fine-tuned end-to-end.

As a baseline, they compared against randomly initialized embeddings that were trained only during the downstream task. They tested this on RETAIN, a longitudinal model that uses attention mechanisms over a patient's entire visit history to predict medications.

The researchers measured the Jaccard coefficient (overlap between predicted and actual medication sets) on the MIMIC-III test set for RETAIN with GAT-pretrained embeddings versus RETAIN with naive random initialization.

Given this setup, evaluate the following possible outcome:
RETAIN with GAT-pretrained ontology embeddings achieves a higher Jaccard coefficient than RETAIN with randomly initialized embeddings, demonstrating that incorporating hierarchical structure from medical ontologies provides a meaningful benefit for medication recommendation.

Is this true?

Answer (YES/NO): NO